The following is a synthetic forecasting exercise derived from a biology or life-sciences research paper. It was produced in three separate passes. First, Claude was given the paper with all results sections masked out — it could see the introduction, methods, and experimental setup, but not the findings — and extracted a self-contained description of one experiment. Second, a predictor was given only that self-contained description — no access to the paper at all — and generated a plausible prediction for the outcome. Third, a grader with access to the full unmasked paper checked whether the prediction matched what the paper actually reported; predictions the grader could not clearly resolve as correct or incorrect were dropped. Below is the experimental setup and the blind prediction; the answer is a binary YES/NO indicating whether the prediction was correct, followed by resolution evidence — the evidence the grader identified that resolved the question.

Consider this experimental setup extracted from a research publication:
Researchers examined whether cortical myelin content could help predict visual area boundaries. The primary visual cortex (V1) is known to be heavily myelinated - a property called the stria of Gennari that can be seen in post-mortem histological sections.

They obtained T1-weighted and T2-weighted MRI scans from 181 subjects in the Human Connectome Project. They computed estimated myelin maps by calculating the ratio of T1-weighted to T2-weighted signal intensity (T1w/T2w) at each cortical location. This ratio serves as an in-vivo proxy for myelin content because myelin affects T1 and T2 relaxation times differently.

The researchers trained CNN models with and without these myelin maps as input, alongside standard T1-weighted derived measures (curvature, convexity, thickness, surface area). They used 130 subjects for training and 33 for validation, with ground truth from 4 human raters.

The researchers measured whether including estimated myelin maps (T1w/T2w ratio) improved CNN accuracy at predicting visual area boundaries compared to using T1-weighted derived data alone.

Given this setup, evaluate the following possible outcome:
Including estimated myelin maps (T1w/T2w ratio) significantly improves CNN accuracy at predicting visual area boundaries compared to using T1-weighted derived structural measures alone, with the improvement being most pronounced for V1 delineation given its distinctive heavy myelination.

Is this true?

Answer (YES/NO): NO